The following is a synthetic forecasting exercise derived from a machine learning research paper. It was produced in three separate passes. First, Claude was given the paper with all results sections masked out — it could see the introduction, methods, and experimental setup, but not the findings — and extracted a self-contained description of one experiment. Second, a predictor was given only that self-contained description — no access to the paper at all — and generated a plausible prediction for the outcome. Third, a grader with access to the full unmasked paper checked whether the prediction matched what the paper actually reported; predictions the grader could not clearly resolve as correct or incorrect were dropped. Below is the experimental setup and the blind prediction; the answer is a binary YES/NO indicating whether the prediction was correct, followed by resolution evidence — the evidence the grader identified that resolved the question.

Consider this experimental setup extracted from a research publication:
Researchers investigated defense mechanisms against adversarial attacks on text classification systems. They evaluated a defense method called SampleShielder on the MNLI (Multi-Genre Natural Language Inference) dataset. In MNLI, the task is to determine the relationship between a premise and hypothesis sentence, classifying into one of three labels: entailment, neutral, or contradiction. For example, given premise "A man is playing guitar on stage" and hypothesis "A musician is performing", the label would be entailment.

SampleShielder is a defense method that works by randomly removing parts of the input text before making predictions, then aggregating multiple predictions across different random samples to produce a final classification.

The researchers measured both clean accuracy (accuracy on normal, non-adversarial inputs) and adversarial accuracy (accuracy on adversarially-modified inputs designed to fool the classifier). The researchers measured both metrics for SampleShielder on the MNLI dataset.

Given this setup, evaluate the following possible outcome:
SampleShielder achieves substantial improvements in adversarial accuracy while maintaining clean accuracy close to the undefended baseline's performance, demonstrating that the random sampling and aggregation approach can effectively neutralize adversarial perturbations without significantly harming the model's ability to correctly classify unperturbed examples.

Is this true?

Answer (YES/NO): NO